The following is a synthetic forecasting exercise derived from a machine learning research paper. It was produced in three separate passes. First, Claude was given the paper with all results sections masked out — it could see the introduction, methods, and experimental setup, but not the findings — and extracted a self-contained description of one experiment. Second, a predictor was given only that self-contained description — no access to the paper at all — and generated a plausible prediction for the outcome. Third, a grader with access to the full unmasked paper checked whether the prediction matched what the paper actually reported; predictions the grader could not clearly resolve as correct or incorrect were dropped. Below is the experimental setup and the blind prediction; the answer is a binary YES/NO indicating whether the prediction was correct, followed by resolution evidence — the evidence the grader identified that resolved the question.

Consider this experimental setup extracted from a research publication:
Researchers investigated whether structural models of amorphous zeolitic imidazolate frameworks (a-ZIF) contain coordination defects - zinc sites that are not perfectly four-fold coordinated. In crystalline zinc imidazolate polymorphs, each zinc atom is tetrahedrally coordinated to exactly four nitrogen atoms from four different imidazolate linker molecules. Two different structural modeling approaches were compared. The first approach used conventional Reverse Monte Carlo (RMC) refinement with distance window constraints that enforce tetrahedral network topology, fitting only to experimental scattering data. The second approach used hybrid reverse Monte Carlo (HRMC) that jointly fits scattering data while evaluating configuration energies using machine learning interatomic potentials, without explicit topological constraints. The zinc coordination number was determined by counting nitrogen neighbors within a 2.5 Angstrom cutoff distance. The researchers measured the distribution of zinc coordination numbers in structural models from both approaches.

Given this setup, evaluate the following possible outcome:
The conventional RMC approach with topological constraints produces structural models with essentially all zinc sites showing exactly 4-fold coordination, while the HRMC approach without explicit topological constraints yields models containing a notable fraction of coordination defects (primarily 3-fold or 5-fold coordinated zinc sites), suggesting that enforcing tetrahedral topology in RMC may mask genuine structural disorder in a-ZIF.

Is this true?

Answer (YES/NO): YES